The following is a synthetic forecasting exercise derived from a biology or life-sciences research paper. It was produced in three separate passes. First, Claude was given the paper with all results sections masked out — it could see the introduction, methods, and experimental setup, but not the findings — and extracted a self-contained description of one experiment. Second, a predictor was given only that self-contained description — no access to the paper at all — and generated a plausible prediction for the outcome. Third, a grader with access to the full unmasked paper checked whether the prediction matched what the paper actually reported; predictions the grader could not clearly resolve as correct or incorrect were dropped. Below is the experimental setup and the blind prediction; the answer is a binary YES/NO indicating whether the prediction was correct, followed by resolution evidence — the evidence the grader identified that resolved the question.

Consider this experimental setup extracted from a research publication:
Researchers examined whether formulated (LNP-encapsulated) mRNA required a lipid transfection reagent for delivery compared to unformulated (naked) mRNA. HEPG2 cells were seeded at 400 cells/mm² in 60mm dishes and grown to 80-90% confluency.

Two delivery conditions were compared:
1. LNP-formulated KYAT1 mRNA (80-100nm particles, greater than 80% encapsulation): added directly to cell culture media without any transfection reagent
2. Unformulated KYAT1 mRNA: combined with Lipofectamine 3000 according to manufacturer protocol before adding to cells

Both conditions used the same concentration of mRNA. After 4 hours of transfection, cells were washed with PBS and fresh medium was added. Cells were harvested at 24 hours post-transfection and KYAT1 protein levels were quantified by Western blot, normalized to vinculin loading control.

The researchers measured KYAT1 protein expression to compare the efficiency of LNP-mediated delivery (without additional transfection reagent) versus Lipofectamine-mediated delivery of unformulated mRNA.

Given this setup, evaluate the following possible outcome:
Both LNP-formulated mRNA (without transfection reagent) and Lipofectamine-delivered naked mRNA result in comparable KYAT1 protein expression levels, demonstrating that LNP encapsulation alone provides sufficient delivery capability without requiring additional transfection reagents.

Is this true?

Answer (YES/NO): NO